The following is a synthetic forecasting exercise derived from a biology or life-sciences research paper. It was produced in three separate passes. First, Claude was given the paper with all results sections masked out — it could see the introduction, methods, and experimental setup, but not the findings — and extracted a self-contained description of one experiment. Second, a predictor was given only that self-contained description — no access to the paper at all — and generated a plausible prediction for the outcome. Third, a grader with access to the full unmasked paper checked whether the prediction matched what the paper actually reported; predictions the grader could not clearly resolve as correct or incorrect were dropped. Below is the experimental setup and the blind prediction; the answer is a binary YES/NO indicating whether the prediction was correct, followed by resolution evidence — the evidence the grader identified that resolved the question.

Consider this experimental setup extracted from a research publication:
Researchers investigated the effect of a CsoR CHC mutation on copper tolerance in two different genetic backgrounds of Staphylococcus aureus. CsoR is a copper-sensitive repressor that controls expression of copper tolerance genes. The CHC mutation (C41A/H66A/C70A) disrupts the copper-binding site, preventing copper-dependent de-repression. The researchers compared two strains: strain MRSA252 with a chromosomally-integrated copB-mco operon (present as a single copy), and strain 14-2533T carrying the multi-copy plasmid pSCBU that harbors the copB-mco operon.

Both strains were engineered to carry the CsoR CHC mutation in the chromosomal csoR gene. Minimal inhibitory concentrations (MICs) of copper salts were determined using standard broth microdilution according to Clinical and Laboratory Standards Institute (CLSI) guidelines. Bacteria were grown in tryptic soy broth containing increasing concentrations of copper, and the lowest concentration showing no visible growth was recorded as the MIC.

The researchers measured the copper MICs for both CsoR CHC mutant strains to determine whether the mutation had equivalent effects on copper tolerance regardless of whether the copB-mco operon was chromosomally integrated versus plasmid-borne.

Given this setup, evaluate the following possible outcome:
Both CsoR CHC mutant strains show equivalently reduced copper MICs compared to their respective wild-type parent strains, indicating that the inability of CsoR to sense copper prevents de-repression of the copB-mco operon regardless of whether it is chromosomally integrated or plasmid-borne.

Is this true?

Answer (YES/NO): NO